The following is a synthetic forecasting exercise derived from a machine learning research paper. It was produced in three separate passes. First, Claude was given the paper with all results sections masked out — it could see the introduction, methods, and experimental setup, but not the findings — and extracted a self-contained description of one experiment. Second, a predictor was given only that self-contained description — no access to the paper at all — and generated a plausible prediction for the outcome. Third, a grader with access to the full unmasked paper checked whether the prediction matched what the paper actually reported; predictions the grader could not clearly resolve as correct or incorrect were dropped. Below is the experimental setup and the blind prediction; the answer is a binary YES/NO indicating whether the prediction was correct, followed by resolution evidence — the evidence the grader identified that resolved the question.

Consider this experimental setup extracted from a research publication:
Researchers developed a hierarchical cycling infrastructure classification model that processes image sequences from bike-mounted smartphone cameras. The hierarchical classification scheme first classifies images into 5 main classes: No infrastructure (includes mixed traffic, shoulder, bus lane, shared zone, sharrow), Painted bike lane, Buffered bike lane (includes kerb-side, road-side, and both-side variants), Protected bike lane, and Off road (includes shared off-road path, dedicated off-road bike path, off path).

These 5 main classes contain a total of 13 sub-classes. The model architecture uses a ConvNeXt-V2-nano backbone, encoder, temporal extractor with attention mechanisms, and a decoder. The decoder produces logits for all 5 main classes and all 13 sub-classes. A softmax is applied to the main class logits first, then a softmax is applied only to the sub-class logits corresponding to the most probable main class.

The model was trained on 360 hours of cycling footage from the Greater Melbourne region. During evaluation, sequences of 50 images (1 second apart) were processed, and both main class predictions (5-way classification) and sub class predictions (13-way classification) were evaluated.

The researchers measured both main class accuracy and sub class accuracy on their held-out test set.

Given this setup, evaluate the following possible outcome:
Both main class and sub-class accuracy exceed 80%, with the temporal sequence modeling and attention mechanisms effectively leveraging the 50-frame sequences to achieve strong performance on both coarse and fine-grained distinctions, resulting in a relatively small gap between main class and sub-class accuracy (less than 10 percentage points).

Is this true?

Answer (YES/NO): YES